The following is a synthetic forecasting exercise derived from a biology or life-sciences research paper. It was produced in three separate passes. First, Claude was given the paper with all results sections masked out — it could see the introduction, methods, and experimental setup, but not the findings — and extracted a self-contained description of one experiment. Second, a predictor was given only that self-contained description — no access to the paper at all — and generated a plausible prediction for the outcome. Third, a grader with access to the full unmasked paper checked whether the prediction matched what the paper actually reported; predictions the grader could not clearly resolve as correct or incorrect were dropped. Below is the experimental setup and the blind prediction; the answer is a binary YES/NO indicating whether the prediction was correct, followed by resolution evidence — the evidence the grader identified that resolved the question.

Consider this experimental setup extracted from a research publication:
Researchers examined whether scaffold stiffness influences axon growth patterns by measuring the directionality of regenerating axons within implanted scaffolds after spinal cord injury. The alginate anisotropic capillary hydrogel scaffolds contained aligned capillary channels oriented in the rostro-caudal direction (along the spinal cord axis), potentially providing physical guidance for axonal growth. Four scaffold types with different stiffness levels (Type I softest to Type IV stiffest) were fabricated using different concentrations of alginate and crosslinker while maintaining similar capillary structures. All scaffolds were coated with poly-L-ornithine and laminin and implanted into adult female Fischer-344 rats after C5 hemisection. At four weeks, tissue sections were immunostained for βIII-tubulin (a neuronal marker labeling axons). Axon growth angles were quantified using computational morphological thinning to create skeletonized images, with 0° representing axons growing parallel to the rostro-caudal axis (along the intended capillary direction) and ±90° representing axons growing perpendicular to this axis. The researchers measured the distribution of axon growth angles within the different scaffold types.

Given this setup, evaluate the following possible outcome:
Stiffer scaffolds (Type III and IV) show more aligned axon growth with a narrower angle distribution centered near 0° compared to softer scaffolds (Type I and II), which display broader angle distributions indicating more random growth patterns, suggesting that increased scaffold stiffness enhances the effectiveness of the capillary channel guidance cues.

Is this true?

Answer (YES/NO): NO